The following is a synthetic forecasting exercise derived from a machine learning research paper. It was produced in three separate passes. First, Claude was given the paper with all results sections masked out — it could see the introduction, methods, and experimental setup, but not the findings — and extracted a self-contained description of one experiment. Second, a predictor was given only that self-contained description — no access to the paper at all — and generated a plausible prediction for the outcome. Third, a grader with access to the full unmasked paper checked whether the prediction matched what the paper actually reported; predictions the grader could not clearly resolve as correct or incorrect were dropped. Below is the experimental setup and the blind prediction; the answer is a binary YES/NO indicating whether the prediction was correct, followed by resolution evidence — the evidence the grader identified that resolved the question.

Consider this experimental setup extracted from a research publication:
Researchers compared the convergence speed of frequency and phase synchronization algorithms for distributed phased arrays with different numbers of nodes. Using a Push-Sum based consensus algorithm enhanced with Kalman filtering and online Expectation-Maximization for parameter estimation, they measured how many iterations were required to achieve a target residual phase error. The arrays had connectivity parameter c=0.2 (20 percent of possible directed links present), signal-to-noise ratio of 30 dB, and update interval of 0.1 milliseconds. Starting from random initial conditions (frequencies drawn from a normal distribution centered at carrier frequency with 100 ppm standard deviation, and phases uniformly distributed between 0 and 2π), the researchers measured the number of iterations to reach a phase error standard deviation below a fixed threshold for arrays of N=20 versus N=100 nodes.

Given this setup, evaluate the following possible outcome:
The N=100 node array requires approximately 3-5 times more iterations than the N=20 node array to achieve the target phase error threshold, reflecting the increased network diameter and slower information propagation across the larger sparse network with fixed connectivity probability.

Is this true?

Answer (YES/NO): NO